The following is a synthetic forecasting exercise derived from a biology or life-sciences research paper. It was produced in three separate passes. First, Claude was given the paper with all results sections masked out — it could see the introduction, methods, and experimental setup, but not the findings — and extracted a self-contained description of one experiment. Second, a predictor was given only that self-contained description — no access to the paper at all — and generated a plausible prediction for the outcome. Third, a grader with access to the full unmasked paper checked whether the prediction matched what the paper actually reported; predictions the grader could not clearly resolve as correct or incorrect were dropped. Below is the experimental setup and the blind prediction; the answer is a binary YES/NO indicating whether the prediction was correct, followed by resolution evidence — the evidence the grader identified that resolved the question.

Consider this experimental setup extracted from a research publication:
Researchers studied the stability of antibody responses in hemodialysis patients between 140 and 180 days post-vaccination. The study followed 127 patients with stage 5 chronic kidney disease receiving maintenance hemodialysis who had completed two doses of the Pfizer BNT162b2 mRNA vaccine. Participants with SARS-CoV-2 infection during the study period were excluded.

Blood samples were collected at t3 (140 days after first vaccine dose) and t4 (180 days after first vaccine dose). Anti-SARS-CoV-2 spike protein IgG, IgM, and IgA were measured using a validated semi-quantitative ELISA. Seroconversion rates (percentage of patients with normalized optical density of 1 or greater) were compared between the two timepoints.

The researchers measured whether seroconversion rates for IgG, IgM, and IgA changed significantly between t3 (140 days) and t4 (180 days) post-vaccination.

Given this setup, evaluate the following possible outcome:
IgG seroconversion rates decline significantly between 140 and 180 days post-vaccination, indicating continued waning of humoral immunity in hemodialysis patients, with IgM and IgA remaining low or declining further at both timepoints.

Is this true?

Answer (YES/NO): NO